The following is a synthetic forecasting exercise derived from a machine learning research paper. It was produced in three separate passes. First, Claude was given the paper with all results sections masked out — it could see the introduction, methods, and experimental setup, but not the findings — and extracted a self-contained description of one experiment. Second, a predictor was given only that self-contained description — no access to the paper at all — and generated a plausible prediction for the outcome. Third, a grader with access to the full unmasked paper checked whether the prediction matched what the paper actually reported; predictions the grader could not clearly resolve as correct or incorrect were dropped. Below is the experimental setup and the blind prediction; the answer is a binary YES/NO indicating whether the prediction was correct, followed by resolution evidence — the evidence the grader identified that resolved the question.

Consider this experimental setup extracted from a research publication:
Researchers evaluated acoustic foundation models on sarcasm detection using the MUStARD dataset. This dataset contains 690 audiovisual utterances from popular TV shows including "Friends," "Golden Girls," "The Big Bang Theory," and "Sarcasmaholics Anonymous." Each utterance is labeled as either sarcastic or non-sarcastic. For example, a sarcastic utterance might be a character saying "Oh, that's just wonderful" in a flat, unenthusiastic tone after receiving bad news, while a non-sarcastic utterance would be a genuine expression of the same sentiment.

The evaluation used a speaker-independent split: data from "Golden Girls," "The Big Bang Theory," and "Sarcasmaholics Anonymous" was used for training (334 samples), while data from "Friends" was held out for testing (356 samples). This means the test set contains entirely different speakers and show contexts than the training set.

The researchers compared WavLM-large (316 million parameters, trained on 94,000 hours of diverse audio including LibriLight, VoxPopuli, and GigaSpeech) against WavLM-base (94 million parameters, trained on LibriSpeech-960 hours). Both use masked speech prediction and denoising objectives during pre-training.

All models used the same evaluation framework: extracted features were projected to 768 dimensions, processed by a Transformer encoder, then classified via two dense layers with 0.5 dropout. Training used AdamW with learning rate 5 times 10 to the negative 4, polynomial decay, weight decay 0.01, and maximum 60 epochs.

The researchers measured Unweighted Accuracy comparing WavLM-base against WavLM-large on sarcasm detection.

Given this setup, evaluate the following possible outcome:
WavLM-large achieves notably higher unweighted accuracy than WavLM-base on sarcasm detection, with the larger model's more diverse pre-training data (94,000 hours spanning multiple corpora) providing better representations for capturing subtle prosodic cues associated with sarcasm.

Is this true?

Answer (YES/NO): YES